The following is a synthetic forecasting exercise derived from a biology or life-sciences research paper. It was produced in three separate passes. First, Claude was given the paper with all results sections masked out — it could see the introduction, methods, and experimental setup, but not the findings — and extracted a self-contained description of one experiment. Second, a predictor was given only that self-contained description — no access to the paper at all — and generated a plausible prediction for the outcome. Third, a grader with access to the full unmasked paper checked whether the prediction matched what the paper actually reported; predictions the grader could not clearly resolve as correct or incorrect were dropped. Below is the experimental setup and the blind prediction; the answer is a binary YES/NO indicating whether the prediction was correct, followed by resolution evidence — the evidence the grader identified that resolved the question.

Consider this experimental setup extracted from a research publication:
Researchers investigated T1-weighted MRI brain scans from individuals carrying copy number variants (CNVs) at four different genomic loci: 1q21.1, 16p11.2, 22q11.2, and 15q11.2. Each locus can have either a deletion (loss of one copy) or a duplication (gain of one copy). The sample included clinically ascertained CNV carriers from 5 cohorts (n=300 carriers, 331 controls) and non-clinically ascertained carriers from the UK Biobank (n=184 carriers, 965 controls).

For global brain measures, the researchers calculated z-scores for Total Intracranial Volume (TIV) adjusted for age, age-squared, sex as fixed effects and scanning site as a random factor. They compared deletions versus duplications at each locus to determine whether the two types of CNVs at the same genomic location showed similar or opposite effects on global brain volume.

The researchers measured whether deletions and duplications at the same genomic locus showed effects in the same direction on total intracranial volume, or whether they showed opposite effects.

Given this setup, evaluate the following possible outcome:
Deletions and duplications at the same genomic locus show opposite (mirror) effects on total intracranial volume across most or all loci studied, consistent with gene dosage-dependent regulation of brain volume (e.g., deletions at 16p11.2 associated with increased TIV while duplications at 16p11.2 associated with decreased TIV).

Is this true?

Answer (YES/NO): YES